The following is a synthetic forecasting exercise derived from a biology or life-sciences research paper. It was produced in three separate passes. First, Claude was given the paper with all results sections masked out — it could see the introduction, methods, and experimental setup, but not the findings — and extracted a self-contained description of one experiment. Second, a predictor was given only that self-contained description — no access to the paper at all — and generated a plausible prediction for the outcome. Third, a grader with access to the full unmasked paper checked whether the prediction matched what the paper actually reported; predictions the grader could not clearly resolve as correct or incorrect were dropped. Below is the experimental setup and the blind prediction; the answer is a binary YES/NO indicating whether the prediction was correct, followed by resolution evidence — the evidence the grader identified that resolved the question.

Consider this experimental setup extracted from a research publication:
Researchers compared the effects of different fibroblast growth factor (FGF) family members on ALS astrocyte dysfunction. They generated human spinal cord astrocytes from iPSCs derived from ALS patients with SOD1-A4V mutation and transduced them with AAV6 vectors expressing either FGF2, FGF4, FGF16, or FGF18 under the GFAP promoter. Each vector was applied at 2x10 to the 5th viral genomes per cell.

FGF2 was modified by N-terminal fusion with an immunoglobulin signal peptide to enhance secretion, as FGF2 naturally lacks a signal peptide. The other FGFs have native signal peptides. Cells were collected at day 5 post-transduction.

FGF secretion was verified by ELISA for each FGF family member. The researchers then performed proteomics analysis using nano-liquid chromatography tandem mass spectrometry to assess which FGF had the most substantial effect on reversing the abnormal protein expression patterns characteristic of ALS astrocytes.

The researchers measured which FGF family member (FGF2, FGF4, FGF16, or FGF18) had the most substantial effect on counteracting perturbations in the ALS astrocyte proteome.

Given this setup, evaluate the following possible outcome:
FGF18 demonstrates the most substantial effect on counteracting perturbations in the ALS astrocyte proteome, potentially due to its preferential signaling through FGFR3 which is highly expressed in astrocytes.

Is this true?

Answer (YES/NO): NO